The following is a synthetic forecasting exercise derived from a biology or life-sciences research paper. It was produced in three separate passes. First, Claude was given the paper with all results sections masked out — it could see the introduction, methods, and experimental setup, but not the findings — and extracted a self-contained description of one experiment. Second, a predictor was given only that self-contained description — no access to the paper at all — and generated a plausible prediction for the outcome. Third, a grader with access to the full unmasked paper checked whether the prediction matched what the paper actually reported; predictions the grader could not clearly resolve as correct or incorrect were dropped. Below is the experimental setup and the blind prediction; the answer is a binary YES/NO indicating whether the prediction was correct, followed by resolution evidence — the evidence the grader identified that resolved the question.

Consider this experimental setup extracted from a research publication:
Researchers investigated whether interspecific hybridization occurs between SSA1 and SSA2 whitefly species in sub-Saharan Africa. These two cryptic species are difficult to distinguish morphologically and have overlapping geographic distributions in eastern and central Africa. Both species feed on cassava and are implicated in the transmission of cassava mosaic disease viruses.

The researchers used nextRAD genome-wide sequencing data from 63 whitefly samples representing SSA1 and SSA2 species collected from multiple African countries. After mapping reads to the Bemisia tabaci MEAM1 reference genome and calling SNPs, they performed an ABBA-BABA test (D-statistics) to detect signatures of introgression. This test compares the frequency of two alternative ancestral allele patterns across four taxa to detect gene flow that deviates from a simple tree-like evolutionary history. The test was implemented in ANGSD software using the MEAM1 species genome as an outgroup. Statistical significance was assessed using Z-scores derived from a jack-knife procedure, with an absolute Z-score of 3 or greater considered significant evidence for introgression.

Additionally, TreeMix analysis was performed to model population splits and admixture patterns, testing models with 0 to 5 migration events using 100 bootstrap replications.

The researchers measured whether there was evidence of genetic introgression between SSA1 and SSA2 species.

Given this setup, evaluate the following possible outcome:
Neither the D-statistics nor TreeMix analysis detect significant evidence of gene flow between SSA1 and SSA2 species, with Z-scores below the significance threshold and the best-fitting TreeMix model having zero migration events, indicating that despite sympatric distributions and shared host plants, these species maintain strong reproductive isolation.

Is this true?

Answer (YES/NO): NO